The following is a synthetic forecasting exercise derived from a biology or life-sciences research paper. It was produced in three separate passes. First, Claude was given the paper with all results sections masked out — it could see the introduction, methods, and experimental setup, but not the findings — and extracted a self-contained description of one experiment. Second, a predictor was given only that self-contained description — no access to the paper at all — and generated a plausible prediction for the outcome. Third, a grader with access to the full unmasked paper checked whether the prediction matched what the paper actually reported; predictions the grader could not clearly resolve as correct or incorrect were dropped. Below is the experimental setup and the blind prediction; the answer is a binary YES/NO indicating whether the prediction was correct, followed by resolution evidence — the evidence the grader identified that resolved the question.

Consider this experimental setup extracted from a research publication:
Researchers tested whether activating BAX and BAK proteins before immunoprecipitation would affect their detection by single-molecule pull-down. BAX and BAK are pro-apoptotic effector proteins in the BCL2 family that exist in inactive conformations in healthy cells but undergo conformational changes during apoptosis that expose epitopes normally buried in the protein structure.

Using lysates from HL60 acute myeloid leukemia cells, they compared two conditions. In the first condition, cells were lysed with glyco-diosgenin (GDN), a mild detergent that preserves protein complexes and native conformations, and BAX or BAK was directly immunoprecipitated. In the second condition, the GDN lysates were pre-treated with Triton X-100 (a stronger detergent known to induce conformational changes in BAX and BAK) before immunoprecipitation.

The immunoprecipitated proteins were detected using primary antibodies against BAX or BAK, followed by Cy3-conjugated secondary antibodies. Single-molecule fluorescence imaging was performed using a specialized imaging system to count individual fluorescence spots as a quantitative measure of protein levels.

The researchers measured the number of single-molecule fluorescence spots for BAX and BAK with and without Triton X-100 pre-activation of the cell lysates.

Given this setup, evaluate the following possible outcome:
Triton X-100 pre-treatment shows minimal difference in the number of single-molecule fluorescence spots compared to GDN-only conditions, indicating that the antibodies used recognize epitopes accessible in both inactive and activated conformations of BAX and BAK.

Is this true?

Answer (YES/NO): NO